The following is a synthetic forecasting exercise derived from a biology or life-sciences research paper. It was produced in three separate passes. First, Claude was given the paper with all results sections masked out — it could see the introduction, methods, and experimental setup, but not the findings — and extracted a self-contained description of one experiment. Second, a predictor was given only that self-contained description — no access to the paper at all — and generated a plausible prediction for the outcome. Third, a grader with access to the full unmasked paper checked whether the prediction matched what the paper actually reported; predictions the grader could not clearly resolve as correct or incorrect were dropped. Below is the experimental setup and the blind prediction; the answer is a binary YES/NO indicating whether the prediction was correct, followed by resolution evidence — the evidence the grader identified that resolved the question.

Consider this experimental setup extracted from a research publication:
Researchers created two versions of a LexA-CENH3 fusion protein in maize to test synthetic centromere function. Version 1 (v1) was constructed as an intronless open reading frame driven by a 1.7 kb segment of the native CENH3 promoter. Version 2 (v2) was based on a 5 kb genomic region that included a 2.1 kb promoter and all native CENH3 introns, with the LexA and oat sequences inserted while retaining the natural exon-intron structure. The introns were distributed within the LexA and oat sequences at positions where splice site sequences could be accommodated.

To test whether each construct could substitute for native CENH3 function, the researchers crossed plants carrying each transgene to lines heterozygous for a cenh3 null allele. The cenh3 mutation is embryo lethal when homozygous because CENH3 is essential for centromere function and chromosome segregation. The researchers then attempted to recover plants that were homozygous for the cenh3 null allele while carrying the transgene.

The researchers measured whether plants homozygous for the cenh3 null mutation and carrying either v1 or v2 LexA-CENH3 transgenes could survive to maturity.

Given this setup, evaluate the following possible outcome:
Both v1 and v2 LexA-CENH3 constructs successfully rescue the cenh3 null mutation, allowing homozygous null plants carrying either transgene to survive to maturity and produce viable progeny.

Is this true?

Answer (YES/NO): NO